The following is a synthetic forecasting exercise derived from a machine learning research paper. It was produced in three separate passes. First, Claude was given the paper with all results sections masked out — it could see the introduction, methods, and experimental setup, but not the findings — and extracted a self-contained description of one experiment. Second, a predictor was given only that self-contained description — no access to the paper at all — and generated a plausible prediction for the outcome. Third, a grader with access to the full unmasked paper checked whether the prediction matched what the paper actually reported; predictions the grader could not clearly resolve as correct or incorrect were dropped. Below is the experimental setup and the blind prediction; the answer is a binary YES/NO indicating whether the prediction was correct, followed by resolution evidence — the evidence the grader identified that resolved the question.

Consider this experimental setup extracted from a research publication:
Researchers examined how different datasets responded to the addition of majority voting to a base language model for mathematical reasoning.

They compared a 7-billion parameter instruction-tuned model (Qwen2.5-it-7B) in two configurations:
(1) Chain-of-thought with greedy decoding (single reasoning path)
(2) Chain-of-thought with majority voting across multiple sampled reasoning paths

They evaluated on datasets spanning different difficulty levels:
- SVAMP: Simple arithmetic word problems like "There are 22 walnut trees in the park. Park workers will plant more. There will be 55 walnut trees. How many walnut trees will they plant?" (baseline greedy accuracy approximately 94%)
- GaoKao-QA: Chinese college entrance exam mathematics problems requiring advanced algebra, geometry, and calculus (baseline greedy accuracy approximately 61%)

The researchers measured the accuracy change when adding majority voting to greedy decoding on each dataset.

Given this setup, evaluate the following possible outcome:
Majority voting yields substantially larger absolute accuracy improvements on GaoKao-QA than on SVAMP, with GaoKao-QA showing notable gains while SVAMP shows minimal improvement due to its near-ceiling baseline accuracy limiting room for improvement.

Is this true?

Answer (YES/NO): YES